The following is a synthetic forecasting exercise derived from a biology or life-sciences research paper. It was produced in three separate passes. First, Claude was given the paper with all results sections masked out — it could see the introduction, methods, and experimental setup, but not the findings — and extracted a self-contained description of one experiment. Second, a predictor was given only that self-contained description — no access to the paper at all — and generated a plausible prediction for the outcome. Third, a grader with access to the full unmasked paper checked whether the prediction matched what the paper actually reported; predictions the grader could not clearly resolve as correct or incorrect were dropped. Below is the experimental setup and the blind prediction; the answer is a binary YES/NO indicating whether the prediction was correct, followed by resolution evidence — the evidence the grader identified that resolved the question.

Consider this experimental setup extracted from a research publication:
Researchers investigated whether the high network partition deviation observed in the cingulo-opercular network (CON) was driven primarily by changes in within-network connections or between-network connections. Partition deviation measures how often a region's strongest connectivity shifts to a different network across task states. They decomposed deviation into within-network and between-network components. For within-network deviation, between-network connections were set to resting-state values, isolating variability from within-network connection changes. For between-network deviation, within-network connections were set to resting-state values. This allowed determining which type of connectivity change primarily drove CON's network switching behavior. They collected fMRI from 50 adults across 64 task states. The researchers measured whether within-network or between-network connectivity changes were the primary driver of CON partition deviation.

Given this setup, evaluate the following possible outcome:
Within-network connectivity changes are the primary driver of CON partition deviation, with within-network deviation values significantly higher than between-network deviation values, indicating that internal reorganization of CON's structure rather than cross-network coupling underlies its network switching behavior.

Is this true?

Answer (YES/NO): YES